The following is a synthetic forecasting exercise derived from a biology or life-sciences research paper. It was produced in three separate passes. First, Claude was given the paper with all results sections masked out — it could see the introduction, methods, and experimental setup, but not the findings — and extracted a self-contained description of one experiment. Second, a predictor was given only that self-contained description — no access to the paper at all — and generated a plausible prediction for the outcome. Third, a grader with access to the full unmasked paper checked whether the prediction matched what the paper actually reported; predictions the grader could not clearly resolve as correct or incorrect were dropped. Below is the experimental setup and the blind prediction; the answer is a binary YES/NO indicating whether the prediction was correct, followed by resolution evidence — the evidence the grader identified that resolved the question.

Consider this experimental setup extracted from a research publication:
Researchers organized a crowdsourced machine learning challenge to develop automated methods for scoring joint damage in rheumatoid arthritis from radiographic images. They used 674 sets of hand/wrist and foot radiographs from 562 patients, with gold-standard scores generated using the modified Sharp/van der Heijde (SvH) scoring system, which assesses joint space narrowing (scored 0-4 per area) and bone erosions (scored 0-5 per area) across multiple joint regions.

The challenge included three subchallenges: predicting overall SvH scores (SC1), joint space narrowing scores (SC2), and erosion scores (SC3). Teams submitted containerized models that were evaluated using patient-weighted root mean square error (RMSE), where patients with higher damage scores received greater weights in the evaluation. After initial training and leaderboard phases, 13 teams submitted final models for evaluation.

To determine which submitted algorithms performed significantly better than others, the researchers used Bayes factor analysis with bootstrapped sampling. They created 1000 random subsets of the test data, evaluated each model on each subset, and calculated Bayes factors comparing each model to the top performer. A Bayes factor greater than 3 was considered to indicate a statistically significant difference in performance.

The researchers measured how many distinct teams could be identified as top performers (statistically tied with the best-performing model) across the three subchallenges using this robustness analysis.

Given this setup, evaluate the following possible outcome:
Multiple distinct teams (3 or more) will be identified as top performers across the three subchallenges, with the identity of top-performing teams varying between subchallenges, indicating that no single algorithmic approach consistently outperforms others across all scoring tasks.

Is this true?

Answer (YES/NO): YES